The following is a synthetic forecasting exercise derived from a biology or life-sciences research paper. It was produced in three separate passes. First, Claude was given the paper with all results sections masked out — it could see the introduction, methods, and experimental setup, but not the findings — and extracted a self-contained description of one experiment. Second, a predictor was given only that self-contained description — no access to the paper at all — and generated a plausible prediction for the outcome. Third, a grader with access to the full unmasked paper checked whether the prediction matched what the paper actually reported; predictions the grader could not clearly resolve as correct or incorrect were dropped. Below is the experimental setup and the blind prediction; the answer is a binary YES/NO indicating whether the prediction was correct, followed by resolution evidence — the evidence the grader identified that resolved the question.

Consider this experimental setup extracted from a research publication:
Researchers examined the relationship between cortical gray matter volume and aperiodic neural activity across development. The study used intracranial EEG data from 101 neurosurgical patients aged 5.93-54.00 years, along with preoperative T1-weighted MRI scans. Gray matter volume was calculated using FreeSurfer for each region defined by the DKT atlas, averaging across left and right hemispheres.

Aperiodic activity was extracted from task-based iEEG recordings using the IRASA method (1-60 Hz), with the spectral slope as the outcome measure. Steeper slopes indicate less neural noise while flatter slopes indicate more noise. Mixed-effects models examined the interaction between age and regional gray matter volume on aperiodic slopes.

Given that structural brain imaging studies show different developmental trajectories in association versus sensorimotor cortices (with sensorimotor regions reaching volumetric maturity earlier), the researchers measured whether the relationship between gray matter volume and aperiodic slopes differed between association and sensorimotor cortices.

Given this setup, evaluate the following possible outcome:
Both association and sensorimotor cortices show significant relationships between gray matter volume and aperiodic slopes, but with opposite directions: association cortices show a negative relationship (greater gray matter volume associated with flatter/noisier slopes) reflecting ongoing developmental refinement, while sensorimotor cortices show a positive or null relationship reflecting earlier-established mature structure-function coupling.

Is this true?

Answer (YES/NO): NO